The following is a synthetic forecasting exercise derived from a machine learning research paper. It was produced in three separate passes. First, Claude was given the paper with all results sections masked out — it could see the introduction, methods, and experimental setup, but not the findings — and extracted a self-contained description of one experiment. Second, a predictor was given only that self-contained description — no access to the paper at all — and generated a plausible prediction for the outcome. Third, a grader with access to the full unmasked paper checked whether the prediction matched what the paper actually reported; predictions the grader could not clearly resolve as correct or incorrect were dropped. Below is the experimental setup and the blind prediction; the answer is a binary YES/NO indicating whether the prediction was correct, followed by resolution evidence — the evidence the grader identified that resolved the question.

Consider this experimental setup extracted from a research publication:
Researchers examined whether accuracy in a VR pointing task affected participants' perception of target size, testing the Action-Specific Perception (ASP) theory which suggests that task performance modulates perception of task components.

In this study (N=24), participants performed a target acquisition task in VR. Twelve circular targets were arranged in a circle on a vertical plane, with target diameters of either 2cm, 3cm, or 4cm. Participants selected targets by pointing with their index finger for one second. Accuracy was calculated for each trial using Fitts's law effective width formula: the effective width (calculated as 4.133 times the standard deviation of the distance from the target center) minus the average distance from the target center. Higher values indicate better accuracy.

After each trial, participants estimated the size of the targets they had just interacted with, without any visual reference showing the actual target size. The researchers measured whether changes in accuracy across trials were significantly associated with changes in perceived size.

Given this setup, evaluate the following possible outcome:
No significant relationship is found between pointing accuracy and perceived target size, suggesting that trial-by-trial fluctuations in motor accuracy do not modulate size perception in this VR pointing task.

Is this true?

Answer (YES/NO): NO